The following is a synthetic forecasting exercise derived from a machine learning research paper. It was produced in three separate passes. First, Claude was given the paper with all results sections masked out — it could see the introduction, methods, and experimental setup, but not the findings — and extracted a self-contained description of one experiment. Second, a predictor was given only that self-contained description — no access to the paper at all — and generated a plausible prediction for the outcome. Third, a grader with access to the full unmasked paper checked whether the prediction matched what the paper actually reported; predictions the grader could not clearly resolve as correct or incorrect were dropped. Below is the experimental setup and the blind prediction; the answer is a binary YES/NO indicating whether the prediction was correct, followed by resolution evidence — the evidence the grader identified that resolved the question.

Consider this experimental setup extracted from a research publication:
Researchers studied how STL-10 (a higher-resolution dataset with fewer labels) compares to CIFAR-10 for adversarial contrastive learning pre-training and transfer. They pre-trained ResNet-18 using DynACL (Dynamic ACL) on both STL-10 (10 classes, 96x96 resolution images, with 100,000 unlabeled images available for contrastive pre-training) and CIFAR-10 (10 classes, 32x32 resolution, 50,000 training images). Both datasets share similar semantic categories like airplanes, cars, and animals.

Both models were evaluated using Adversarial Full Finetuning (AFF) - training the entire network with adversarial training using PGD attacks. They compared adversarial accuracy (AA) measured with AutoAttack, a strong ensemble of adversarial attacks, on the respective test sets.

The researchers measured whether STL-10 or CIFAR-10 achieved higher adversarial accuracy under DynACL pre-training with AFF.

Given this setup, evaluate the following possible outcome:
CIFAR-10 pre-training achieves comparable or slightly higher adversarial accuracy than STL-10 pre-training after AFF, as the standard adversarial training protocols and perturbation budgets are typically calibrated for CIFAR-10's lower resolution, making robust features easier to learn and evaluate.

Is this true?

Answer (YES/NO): NO